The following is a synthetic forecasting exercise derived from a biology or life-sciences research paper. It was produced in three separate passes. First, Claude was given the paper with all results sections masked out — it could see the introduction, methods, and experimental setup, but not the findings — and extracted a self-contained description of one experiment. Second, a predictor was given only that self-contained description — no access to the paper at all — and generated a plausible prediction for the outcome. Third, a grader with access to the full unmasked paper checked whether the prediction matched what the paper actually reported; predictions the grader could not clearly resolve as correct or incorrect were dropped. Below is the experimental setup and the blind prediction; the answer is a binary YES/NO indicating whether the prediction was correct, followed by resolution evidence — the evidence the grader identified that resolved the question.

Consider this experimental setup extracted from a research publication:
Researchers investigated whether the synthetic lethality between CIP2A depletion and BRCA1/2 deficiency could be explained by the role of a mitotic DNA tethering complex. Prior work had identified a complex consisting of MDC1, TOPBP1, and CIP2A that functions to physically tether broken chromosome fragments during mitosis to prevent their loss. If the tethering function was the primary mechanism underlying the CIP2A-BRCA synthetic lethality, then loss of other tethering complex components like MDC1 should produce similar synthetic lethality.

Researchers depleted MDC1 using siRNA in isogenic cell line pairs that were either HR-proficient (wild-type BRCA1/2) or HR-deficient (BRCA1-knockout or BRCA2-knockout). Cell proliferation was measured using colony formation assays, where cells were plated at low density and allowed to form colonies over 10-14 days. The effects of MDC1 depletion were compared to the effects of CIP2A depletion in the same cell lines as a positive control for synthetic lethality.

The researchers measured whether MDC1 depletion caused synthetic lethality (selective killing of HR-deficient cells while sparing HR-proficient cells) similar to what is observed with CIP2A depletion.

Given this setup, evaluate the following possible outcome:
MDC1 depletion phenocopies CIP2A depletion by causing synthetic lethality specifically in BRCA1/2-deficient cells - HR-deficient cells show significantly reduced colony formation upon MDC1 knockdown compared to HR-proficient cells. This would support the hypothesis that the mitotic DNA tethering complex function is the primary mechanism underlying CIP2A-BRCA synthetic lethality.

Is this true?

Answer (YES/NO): NO